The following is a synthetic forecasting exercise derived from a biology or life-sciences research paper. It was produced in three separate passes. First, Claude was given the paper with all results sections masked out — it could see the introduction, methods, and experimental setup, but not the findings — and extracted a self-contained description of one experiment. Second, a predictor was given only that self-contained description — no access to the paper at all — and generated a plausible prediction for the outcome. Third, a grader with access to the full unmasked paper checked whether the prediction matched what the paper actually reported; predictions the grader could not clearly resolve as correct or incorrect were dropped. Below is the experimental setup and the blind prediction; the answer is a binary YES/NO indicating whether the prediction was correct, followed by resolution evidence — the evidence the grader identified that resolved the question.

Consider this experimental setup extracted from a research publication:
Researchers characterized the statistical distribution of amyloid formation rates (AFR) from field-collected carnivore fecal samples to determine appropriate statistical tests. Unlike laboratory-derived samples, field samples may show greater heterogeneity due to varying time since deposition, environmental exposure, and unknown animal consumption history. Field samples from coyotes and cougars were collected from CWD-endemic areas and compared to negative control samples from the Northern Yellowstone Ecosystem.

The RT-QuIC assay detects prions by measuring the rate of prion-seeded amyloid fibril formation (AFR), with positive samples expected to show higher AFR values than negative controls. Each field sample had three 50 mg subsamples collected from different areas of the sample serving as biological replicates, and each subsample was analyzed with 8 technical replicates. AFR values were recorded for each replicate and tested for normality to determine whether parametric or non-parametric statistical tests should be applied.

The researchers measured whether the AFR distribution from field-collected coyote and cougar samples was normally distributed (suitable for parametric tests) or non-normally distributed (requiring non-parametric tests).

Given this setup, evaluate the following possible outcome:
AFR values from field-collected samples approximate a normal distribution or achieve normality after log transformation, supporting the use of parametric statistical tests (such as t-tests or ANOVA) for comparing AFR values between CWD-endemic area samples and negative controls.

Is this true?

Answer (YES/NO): NO